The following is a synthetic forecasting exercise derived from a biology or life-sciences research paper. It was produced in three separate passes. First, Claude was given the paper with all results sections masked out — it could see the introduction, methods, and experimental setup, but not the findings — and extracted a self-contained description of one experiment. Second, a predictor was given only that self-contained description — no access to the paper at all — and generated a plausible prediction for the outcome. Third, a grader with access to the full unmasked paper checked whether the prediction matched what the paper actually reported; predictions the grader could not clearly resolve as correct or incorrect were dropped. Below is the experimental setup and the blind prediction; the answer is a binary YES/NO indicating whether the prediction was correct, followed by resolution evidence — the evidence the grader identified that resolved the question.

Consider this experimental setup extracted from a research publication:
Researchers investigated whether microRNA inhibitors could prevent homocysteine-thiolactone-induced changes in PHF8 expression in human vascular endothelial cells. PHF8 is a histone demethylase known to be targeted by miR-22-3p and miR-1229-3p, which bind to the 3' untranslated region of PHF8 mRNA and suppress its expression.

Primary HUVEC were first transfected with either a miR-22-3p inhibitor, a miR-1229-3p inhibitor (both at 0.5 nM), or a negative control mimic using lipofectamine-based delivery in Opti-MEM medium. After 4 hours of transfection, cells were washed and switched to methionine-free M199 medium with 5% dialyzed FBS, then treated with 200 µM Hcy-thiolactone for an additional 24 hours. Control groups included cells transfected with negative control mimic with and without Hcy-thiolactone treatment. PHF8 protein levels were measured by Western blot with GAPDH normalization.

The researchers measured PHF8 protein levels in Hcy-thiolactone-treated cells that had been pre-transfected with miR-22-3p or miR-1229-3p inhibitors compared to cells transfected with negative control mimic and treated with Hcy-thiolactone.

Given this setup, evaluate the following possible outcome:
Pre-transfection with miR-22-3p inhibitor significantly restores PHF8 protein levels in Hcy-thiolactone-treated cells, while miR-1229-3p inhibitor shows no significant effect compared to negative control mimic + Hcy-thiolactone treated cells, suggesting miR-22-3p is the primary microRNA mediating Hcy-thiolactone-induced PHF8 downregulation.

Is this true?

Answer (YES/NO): NO